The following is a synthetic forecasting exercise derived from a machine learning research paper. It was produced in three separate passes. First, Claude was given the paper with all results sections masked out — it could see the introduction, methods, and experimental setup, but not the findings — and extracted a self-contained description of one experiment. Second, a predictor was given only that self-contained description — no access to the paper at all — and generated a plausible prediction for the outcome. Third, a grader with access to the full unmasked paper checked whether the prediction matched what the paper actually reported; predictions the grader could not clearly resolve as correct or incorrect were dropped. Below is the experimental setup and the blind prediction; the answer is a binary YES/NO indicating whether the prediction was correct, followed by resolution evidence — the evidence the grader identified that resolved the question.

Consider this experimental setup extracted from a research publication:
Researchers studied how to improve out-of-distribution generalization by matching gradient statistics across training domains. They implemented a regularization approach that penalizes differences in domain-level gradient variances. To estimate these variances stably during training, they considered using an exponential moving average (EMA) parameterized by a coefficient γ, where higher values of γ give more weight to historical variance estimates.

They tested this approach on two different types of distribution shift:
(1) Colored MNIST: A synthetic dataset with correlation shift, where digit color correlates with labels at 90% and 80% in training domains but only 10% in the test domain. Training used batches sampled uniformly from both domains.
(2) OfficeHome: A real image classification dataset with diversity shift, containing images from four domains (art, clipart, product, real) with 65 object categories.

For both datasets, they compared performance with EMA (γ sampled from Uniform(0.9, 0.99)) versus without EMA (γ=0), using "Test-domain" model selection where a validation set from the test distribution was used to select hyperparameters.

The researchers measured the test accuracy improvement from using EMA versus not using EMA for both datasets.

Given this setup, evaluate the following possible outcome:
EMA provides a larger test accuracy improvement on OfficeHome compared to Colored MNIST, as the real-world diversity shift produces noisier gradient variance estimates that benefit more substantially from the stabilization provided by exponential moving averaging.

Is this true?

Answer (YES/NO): NO